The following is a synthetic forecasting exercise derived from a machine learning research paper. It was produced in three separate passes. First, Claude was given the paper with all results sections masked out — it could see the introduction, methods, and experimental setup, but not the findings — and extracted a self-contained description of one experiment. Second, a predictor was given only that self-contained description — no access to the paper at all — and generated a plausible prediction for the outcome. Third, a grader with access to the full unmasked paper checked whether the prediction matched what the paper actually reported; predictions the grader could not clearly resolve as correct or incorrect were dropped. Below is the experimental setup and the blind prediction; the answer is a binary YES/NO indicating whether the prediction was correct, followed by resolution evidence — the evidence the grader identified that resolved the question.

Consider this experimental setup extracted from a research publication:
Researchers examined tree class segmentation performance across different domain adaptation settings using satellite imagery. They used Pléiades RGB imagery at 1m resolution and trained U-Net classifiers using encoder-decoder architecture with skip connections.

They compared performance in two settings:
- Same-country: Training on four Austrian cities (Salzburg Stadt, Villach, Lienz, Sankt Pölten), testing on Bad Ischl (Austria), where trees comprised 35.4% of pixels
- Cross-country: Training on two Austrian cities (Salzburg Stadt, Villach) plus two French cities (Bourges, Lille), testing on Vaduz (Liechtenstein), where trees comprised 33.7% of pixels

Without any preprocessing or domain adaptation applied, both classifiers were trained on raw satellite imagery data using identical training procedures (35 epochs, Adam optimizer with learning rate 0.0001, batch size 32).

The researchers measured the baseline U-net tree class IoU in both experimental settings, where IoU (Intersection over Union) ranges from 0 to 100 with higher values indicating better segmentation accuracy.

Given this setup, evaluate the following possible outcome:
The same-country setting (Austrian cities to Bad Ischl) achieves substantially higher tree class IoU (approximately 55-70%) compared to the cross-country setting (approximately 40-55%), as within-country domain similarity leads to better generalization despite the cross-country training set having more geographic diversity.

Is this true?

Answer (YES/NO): NO